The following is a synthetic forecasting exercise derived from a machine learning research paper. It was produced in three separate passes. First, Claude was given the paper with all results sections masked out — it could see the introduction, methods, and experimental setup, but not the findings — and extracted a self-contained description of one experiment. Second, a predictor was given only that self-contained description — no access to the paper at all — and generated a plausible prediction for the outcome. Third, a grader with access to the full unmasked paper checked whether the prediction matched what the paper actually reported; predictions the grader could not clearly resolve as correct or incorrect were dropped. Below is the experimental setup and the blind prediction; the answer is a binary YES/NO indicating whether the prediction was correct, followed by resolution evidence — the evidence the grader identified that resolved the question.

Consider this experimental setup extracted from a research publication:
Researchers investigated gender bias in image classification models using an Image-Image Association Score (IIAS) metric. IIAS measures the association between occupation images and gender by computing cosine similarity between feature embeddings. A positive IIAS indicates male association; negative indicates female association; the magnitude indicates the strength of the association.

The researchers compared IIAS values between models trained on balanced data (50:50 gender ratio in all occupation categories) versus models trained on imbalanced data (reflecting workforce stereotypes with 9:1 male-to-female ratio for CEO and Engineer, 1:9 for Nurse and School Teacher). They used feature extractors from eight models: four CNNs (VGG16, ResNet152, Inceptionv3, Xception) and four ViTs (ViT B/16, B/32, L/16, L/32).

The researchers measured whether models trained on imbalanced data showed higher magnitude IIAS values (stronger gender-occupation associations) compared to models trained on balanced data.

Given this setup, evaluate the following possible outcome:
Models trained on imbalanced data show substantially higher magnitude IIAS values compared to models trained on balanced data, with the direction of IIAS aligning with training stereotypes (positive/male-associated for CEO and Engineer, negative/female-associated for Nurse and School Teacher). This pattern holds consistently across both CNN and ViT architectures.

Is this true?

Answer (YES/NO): NO